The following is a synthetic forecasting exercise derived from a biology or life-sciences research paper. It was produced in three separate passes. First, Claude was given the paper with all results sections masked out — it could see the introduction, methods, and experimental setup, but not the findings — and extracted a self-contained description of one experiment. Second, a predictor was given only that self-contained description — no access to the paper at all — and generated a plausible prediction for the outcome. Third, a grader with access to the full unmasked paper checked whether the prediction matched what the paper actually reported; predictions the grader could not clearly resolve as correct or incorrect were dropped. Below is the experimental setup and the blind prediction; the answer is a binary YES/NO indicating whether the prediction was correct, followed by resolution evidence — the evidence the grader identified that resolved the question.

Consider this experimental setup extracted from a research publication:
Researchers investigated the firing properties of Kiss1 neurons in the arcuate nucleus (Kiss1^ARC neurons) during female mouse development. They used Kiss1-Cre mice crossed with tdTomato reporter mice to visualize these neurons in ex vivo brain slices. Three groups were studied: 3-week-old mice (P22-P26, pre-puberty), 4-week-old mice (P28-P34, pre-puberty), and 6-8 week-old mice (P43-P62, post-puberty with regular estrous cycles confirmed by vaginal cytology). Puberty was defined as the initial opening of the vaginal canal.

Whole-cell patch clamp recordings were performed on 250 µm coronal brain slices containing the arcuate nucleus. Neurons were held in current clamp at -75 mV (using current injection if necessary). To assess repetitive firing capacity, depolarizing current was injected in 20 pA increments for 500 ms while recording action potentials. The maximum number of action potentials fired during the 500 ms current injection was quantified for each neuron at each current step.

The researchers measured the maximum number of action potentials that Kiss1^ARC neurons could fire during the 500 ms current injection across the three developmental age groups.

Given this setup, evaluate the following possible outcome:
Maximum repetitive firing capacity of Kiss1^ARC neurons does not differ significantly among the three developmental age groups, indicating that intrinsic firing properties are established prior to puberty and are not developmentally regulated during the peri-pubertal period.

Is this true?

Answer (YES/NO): NO